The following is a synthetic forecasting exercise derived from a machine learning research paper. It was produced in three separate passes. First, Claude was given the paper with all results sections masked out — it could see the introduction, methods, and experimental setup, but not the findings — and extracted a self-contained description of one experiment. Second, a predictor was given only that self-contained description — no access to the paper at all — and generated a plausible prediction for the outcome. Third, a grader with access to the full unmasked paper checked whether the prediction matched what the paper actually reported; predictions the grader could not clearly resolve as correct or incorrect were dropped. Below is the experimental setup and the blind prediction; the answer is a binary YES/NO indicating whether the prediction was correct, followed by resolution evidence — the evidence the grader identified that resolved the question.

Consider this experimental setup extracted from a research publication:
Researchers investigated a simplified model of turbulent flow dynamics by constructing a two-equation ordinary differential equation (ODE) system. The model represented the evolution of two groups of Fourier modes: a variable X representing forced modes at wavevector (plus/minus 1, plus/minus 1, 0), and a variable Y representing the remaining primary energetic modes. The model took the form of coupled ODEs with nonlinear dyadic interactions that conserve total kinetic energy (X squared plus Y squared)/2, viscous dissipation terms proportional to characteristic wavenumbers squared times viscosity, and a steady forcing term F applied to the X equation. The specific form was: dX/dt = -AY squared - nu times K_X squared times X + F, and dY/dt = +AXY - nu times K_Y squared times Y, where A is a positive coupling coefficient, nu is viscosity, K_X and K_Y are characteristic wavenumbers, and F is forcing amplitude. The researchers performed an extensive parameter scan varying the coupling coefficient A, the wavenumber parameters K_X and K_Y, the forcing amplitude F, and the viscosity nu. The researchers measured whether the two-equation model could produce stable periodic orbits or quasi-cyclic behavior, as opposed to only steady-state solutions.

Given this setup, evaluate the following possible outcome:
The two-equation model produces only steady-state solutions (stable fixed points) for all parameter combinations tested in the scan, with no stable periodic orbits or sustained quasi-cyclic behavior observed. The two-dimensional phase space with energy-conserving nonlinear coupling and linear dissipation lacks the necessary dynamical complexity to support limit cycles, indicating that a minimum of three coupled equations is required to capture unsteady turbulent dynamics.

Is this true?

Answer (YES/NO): YES